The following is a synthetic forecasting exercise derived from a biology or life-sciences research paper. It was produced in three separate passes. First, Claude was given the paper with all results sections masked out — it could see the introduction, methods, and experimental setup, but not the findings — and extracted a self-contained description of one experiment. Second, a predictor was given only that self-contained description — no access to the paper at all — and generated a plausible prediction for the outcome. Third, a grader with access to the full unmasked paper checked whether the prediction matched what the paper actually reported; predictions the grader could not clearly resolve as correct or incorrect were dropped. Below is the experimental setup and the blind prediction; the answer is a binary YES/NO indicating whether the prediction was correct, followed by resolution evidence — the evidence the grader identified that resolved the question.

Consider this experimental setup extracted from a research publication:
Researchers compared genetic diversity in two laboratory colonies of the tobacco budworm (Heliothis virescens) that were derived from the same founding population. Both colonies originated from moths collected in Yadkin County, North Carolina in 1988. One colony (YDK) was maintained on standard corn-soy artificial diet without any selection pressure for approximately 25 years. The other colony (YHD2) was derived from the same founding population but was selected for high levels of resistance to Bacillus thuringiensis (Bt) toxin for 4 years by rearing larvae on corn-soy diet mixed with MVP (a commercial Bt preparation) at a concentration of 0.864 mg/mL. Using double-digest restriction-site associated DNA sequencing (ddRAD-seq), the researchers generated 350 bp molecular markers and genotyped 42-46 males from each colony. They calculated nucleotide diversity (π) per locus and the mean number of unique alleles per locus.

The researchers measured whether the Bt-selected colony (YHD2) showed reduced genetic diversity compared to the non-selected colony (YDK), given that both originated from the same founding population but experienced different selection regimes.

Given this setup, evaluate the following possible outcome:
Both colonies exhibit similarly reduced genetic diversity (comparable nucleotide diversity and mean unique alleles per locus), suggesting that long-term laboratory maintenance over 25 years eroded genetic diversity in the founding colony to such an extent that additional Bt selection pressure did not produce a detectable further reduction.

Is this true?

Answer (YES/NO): NO